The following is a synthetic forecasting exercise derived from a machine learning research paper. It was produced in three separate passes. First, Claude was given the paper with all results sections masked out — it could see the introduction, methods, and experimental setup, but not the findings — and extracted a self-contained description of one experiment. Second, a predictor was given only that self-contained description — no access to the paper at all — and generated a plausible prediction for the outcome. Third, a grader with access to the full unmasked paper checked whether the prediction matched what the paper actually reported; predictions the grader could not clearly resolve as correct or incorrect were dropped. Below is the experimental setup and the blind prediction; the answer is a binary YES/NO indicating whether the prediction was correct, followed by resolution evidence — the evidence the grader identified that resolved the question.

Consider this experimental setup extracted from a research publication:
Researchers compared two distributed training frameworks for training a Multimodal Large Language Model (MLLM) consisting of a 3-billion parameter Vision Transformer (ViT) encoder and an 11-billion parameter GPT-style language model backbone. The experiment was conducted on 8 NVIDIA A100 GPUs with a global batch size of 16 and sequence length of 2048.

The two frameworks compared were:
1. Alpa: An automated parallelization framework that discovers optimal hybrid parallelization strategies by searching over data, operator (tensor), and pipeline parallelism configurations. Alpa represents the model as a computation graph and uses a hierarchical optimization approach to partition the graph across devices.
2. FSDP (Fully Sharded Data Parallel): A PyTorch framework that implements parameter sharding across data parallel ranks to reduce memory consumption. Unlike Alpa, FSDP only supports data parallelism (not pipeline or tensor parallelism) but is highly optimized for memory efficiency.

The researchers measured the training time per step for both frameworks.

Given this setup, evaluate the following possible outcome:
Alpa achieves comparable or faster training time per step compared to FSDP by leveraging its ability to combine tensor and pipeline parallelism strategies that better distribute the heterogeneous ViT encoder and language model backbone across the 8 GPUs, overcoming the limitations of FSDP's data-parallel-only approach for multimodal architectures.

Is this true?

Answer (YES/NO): NO